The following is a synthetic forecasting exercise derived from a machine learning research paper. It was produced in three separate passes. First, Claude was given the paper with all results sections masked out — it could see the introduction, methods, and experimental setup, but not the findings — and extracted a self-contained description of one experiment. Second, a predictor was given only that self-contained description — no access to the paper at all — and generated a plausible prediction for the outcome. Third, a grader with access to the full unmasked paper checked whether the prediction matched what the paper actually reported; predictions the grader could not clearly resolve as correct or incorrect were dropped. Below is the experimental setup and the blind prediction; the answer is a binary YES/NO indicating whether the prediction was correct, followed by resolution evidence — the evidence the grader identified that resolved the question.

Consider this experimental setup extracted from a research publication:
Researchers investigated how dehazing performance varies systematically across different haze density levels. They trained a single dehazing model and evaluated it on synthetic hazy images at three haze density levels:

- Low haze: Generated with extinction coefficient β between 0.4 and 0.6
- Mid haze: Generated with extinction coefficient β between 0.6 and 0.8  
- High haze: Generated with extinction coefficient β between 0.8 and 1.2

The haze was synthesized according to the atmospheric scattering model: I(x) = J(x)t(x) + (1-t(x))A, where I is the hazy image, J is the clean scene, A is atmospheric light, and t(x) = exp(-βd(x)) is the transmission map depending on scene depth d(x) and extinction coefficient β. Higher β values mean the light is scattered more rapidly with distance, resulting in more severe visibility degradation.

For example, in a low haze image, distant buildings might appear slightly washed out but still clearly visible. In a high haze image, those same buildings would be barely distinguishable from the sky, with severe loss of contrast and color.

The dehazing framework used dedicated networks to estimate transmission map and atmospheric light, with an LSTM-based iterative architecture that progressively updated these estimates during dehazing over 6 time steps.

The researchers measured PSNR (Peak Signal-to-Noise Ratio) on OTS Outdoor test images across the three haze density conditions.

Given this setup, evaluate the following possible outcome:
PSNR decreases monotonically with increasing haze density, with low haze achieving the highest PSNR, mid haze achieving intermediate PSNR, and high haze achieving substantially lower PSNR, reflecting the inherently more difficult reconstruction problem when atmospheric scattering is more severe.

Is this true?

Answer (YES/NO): YES